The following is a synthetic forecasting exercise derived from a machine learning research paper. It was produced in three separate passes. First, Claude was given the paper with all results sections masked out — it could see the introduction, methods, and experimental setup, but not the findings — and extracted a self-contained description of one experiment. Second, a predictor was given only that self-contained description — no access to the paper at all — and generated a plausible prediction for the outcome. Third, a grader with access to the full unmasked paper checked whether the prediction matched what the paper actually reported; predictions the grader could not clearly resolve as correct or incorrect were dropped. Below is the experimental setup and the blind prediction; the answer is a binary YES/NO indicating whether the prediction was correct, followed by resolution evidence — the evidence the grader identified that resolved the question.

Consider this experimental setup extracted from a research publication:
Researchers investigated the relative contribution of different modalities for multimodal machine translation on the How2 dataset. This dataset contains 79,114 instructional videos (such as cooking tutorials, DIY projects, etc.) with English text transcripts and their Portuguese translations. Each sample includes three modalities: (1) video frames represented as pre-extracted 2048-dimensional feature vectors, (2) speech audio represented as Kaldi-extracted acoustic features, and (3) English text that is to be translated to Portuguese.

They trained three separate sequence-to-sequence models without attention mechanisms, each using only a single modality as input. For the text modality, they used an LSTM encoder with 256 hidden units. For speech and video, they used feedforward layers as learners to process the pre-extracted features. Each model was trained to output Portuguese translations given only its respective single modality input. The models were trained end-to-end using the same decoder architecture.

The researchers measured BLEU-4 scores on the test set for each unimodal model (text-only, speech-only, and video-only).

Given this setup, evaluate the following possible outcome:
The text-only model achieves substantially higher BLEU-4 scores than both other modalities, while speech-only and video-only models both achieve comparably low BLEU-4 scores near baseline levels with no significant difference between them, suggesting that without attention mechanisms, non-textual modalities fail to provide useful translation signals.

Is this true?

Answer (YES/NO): NO